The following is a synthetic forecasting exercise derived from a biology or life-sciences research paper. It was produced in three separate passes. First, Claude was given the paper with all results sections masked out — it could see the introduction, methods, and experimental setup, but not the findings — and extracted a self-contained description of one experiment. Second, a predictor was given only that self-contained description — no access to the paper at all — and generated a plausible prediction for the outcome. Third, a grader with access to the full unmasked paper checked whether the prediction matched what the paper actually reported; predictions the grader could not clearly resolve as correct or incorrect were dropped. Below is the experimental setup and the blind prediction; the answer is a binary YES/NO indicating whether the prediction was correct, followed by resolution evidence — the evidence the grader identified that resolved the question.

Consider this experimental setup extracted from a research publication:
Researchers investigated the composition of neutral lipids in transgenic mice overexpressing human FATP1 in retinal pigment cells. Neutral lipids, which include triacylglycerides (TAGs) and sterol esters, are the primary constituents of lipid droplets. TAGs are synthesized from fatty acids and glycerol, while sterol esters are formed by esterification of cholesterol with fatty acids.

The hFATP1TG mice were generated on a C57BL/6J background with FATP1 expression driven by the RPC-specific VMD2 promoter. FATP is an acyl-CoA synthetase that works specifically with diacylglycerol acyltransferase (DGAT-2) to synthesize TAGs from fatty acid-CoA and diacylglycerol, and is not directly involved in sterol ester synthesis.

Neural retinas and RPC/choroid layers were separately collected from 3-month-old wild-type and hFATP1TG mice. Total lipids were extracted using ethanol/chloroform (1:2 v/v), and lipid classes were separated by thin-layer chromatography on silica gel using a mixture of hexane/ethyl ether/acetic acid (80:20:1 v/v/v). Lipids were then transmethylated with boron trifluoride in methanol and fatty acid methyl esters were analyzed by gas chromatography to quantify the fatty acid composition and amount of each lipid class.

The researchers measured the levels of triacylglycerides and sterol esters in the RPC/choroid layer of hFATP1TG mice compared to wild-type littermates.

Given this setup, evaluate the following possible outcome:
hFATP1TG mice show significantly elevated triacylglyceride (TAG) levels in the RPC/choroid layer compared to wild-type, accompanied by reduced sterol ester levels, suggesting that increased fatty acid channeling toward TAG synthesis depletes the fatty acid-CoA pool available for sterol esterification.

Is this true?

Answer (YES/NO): NO